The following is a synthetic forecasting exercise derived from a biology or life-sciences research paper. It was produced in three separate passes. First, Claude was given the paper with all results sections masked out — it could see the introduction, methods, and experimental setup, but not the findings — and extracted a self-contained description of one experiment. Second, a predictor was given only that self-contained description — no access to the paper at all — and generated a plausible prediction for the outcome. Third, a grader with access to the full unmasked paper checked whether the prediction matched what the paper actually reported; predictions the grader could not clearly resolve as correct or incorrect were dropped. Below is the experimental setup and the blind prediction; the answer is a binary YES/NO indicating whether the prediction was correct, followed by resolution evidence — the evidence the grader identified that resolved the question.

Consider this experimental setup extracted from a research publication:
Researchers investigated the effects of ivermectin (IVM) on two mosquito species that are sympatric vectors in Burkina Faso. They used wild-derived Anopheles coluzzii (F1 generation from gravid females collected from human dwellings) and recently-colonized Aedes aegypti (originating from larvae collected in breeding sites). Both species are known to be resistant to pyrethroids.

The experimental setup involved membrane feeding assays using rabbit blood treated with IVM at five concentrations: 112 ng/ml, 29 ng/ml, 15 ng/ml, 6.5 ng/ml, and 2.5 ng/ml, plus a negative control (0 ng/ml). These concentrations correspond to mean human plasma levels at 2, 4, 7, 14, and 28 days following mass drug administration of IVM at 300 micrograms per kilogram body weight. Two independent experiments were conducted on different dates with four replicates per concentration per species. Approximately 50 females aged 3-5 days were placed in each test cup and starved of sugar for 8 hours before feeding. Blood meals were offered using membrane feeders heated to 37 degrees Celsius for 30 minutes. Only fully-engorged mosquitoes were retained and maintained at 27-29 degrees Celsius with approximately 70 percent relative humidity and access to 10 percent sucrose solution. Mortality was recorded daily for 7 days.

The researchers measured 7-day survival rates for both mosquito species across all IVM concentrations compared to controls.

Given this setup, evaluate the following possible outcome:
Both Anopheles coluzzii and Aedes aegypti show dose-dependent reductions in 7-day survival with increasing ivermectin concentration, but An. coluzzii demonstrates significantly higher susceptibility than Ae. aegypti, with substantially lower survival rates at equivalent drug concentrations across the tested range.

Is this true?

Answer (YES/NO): NO